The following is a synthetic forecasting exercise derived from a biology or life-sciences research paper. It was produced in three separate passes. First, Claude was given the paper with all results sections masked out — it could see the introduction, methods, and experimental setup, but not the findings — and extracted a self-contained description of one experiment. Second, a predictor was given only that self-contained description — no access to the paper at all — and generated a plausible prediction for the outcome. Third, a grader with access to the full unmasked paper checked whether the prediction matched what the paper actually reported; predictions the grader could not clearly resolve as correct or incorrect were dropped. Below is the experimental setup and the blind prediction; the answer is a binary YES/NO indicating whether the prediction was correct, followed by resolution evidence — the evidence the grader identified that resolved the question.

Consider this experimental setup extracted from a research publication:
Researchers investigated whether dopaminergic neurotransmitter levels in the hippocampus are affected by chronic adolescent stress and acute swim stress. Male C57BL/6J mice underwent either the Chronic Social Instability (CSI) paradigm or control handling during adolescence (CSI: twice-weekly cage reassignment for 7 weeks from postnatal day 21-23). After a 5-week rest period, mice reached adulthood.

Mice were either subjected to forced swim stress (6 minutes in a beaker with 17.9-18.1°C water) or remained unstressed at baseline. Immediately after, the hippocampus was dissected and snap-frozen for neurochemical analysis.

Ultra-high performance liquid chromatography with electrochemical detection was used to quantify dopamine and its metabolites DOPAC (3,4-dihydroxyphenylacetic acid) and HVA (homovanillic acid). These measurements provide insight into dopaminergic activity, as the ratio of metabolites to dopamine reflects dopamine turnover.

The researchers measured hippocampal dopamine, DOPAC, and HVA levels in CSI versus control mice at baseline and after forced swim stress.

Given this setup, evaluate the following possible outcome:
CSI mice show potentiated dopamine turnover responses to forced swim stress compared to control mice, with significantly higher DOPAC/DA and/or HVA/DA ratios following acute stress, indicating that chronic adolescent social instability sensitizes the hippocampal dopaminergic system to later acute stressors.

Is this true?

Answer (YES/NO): NO